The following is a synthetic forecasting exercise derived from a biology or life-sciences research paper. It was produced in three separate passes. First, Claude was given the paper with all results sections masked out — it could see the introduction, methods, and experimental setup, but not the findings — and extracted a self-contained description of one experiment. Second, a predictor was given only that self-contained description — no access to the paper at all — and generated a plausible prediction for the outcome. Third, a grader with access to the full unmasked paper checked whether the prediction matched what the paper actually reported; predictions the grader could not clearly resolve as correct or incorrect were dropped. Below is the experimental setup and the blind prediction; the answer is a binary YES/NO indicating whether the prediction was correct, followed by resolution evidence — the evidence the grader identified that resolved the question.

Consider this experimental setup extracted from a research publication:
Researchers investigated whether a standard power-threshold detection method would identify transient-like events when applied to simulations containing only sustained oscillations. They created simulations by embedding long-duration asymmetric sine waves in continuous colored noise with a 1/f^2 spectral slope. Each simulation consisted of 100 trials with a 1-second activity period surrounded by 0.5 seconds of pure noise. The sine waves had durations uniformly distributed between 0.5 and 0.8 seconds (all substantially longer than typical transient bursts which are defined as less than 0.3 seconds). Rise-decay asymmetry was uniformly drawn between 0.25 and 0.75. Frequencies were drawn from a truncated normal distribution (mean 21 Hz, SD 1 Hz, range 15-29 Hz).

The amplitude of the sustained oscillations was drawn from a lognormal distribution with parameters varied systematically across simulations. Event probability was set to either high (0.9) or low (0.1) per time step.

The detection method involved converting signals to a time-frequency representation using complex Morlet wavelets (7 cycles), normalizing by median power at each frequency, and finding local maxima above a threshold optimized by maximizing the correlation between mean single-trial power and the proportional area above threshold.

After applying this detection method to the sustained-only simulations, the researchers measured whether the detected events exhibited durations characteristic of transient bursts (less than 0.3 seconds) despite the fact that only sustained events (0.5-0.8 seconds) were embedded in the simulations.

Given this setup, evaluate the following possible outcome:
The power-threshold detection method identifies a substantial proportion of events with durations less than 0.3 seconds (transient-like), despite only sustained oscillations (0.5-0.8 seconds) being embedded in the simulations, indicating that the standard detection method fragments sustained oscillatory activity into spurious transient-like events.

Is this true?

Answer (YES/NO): YES